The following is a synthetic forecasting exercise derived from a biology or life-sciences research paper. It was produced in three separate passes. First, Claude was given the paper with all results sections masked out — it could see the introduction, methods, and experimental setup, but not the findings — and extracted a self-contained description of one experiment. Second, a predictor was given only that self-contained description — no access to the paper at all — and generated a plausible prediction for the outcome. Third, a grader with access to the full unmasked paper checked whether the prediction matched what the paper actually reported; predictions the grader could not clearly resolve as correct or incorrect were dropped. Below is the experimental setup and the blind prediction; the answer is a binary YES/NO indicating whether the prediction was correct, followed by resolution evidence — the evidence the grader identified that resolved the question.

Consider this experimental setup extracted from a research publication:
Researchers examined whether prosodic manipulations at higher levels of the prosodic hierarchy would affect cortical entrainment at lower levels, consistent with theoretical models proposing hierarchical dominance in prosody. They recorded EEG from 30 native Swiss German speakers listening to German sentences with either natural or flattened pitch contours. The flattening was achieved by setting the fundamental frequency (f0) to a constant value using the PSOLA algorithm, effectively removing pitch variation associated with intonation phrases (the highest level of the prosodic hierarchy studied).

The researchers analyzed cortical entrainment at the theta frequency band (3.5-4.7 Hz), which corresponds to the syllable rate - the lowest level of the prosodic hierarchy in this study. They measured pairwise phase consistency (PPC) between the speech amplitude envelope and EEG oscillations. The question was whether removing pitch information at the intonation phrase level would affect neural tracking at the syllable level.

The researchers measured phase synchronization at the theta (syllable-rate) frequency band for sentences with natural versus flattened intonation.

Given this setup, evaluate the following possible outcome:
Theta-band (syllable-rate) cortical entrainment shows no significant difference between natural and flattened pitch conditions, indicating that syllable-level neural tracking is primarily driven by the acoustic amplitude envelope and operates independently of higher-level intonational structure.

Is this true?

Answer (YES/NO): NO